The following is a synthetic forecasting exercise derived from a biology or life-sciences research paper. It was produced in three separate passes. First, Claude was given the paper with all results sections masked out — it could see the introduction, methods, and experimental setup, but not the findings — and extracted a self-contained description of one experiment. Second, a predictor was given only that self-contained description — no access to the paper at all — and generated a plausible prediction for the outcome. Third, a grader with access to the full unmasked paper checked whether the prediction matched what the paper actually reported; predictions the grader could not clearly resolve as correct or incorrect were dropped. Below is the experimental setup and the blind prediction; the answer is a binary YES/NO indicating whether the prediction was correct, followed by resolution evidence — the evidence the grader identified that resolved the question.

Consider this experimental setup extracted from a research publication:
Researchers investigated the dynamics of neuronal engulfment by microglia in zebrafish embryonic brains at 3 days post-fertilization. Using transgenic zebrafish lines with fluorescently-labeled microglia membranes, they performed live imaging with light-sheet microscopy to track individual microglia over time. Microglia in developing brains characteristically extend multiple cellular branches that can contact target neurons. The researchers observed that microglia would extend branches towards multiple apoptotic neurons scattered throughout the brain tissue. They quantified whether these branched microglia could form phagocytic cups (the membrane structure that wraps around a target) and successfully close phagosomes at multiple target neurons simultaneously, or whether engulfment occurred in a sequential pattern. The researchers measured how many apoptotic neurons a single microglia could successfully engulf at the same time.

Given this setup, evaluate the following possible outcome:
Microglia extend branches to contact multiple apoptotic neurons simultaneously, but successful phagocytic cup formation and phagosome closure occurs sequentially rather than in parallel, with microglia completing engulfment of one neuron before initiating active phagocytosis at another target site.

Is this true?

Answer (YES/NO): YES